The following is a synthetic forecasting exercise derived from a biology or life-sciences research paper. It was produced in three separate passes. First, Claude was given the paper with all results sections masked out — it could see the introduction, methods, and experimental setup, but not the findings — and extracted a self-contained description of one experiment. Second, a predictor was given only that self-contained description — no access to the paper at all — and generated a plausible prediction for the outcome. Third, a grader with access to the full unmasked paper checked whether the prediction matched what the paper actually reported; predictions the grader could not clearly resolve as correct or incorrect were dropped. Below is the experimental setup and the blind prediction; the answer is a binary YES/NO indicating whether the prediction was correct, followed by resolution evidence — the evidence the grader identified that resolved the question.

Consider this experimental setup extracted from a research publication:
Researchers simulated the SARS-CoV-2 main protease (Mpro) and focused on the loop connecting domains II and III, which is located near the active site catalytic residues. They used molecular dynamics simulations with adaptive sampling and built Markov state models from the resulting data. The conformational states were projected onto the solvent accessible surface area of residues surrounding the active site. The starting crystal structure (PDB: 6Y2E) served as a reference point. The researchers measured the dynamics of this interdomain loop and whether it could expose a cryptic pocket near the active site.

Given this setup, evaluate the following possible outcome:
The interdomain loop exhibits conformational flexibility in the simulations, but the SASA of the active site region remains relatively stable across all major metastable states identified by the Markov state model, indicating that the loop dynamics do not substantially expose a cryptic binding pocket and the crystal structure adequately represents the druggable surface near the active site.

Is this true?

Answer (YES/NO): NO